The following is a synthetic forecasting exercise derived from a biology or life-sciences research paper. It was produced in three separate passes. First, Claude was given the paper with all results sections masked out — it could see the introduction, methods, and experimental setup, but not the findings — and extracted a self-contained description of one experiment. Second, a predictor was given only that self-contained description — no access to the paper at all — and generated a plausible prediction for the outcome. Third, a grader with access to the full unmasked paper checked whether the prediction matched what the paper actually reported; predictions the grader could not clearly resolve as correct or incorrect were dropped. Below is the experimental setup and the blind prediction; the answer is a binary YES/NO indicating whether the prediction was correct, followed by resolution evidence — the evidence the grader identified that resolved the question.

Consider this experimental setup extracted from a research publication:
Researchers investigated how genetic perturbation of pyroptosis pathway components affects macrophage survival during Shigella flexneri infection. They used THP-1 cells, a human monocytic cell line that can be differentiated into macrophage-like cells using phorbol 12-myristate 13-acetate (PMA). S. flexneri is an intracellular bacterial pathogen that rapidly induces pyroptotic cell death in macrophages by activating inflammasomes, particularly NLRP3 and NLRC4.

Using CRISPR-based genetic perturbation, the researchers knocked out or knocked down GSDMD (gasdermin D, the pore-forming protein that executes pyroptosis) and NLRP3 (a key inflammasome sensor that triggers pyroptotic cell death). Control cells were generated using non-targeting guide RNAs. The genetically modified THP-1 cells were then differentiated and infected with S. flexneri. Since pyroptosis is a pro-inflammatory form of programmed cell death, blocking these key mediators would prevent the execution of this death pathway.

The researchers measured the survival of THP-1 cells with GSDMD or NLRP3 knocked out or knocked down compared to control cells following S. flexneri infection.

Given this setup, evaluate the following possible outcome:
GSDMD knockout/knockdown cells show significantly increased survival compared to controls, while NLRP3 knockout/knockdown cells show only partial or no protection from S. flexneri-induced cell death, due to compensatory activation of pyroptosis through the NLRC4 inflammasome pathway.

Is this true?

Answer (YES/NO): NO